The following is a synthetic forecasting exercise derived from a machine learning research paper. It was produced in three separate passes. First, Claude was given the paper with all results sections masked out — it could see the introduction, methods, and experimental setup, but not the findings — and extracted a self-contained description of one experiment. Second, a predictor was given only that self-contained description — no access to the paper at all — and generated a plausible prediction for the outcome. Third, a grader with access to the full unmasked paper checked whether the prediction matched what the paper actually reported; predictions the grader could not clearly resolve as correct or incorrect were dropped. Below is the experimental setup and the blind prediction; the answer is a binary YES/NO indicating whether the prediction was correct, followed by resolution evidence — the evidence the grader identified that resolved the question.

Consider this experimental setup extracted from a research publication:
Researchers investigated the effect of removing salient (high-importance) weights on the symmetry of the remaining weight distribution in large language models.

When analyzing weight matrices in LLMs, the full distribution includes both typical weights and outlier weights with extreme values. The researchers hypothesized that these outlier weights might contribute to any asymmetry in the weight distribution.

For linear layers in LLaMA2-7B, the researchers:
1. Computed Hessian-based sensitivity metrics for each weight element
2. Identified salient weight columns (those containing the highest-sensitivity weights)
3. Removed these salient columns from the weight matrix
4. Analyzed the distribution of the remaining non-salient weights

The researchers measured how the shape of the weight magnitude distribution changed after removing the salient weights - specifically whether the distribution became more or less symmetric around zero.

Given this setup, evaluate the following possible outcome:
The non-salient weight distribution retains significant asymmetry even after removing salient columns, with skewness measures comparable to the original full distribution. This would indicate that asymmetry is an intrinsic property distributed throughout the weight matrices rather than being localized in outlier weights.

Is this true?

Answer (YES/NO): NO